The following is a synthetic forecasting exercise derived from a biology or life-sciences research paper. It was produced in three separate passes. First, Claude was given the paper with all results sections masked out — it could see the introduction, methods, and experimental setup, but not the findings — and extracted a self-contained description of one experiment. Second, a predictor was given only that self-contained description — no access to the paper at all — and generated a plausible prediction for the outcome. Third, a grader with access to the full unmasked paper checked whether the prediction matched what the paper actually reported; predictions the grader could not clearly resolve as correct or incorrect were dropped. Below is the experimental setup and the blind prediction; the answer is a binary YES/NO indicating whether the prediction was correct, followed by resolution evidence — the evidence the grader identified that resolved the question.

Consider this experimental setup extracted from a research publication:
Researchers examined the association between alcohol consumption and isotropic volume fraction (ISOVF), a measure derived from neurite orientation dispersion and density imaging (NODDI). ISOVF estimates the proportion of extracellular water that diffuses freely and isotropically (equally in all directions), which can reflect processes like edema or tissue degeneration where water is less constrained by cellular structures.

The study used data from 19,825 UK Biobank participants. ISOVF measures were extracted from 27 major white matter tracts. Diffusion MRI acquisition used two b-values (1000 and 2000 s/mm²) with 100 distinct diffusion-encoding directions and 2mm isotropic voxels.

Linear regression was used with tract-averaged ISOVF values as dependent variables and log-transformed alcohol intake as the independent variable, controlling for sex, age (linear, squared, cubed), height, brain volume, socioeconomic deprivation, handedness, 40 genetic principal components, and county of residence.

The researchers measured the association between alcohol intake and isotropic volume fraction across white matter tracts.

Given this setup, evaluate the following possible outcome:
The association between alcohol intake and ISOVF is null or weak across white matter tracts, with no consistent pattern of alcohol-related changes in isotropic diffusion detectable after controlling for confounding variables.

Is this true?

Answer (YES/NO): NO